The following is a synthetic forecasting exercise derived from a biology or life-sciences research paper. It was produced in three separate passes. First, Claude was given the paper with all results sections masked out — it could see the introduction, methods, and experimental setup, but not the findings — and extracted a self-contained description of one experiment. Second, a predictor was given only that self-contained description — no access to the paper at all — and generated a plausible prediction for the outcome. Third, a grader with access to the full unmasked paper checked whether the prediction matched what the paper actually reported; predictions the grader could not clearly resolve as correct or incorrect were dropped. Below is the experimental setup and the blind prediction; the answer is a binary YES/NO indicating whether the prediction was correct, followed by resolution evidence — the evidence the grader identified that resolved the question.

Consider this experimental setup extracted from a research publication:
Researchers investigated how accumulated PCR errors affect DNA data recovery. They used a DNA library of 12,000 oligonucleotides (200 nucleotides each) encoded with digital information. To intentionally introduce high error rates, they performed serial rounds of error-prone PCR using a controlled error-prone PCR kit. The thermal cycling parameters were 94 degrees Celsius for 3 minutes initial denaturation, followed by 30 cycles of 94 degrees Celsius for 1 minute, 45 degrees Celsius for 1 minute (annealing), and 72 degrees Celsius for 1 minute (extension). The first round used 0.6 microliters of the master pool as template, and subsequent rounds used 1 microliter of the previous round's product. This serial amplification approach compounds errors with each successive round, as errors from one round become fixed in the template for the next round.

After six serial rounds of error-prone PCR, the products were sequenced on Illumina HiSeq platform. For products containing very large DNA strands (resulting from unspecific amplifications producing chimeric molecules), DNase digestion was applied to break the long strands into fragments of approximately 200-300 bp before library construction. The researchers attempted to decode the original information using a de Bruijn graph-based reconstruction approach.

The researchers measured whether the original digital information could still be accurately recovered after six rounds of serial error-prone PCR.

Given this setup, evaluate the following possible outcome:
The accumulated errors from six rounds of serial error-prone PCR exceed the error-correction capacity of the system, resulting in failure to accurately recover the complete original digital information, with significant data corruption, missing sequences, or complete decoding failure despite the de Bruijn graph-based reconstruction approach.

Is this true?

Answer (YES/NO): NO